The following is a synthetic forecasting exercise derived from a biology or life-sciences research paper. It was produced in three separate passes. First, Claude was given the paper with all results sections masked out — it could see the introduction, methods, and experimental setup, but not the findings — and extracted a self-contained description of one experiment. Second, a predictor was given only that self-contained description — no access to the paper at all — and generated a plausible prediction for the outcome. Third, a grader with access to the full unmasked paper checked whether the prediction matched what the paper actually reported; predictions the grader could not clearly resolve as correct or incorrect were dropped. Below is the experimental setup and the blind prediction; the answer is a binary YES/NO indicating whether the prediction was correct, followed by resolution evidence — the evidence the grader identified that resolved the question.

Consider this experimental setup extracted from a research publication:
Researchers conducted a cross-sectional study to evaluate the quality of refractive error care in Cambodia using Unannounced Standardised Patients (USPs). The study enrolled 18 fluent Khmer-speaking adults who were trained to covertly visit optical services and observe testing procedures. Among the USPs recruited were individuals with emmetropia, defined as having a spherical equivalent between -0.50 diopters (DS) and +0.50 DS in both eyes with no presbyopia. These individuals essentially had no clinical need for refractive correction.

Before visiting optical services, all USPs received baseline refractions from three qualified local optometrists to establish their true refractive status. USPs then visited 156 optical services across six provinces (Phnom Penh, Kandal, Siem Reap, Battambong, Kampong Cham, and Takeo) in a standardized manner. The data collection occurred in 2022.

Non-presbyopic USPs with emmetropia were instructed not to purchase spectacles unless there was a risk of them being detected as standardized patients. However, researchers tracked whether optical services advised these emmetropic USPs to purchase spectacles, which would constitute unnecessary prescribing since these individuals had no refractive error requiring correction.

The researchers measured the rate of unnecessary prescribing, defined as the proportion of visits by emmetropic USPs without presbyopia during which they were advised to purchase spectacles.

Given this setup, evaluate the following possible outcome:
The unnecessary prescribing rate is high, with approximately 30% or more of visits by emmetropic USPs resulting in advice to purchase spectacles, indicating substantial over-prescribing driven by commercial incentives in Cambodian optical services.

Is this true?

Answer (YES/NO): YES